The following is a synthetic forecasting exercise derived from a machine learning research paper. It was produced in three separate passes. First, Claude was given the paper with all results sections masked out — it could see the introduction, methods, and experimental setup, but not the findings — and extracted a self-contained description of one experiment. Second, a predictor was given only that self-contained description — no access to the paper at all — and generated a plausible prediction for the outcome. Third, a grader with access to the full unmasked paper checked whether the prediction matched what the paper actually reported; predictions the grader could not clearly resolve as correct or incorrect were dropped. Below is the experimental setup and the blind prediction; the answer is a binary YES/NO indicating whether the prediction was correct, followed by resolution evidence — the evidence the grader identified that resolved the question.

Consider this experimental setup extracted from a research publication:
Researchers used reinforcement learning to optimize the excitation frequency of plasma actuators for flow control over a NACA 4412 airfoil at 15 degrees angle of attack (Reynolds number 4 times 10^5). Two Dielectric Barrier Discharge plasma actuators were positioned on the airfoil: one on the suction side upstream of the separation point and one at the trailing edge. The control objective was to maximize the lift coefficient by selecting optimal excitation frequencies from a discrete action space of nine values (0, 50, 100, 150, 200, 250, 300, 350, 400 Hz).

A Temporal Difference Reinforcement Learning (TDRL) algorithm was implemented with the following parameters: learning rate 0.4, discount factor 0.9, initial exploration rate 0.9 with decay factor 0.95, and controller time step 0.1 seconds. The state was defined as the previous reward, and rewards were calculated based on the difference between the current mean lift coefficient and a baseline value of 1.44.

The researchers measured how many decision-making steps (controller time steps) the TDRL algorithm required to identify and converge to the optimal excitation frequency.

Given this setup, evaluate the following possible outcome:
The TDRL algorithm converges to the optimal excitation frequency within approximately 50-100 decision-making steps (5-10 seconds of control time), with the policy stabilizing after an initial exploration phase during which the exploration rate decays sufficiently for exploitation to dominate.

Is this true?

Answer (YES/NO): NO